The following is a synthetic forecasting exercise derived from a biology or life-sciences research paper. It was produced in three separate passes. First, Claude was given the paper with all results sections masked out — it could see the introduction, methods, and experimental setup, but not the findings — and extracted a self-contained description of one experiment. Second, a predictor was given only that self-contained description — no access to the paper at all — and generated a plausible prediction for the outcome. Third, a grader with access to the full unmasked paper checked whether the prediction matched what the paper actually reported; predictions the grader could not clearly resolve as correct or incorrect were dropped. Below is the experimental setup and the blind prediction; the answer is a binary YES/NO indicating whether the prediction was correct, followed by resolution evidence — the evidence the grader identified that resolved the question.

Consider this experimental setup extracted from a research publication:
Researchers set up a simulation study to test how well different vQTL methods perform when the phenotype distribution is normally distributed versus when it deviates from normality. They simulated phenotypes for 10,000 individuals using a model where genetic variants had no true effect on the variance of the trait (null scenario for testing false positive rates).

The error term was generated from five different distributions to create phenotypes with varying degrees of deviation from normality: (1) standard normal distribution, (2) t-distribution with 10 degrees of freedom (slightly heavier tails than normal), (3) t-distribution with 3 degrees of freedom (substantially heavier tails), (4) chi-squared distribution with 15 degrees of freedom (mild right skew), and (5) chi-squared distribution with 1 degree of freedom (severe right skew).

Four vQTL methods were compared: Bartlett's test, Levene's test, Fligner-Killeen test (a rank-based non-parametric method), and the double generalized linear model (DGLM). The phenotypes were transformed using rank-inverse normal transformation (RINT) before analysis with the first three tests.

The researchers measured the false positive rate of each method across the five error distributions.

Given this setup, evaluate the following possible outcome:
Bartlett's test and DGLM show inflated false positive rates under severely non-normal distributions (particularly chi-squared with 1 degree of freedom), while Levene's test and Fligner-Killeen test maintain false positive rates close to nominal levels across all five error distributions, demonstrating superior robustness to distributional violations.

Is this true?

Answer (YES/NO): NO